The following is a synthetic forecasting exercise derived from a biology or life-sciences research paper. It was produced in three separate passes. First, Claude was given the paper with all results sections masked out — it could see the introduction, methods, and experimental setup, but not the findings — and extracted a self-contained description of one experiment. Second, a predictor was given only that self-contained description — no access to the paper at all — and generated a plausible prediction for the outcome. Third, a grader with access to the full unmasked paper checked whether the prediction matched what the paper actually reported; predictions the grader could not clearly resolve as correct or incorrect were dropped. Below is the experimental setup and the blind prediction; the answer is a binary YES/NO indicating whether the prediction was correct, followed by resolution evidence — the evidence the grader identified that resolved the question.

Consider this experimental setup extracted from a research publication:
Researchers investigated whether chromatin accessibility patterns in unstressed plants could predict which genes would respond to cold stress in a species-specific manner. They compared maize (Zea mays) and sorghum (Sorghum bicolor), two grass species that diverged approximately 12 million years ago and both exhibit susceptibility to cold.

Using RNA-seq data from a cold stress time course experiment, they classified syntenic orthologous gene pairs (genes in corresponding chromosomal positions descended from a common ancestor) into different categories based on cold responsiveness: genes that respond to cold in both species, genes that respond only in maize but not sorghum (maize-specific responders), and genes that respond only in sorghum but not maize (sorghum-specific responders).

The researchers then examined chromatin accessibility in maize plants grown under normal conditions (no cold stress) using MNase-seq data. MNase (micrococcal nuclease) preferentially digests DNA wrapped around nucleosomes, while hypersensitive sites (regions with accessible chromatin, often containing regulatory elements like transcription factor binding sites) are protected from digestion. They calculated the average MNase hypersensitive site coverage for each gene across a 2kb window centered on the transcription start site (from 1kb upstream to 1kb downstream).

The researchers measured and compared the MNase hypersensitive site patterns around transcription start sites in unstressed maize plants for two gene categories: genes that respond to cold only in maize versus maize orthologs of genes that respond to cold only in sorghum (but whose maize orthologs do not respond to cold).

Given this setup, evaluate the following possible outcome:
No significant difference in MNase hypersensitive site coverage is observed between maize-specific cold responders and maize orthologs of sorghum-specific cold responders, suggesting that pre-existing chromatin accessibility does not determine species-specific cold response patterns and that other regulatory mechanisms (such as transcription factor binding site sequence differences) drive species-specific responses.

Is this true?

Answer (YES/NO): NO